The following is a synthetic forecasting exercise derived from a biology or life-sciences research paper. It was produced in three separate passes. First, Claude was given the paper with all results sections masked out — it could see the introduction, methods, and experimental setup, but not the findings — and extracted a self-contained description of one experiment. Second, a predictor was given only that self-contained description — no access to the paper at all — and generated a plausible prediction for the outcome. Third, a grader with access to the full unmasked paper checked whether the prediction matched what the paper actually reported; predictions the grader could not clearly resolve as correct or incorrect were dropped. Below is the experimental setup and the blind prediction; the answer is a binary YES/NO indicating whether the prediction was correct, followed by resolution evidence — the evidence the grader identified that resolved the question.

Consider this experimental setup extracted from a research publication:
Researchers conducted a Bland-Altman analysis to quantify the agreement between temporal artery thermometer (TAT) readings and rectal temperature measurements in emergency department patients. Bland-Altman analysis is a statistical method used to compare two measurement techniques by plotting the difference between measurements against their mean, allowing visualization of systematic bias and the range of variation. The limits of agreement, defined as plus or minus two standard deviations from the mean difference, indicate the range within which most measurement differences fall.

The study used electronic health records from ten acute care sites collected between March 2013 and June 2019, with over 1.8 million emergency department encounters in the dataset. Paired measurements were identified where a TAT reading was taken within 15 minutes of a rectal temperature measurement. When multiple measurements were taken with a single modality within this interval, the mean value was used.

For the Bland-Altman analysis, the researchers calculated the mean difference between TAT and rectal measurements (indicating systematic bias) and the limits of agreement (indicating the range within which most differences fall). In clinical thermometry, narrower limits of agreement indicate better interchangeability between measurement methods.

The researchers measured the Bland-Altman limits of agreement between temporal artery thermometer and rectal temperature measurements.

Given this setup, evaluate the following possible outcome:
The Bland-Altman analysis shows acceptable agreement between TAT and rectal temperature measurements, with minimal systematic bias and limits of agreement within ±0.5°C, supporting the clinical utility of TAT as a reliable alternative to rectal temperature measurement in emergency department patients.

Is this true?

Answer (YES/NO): NO